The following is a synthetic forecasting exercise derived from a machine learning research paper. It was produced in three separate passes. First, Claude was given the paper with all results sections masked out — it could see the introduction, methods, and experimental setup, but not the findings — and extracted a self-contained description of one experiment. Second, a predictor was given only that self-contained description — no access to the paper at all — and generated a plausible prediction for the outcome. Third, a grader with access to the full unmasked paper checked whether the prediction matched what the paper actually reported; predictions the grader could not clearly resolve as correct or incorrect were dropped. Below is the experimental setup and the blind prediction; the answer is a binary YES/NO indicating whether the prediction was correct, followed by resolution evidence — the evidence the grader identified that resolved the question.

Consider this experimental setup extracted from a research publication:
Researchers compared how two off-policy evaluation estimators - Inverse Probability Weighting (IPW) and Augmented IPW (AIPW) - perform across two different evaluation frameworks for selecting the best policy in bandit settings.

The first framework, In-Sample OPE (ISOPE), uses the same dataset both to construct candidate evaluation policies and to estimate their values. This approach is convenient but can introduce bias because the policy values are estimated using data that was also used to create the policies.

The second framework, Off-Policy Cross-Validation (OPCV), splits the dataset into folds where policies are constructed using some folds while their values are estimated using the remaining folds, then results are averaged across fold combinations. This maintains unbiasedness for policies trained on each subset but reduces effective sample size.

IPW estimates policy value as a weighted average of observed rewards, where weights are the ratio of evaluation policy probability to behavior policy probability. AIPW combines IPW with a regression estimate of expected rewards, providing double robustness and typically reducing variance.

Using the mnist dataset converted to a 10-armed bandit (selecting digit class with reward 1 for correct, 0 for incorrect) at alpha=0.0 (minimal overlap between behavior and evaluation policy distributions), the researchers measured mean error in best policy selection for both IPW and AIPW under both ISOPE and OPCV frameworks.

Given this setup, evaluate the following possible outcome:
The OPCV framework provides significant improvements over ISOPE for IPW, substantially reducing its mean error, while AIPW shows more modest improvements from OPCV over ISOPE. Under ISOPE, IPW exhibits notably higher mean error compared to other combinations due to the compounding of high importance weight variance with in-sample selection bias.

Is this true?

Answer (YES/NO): NO